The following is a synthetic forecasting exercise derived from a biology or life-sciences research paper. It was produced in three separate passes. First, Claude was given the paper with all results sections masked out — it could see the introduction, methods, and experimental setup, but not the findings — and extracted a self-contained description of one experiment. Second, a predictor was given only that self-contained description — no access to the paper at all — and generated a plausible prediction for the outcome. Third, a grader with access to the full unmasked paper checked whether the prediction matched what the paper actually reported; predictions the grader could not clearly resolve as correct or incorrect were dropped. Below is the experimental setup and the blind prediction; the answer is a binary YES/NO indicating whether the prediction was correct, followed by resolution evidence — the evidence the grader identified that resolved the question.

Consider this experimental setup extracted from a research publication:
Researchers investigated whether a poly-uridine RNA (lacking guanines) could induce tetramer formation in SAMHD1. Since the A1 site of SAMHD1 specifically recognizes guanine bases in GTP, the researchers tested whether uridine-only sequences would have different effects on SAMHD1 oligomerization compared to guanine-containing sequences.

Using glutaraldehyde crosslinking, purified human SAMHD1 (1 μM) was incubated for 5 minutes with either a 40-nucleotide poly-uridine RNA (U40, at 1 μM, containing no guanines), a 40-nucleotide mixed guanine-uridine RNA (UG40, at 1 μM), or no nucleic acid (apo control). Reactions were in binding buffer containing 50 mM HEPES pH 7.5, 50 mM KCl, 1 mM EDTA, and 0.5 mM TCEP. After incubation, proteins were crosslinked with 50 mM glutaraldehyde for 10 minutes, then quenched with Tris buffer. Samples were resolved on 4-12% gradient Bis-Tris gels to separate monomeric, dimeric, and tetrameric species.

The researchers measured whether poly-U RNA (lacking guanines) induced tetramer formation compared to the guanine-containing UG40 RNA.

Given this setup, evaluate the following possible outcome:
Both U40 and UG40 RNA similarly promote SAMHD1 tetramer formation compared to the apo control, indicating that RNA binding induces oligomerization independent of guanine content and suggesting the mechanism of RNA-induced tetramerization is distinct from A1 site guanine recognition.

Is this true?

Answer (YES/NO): NO